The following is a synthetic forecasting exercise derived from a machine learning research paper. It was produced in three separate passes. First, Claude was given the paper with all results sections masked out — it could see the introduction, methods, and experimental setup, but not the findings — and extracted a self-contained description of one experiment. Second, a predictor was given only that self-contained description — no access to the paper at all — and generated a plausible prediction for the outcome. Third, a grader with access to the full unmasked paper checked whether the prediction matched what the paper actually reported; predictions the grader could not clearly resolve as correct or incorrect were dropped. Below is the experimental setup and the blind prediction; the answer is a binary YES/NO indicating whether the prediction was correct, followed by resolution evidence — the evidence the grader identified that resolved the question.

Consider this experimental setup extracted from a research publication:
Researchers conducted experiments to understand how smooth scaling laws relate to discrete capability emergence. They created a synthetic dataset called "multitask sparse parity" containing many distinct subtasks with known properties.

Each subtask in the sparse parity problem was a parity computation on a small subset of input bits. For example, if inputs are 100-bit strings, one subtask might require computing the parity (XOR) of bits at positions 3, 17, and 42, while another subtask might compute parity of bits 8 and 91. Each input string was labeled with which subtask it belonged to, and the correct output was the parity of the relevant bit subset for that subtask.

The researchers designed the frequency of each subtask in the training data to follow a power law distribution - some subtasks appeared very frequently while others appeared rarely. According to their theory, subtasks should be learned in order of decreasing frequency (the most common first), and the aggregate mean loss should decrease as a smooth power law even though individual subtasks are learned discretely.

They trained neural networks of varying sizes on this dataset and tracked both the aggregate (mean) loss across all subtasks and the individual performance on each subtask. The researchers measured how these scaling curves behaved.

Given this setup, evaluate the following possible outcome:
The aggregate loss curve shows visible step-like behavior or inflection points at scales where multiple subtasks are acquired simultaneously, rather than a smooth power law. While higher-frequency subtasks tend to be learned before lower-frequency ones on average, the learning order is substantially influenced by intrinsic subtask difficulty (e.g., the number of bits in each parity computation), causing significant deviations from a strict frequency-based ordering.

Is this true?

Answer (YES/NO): NO